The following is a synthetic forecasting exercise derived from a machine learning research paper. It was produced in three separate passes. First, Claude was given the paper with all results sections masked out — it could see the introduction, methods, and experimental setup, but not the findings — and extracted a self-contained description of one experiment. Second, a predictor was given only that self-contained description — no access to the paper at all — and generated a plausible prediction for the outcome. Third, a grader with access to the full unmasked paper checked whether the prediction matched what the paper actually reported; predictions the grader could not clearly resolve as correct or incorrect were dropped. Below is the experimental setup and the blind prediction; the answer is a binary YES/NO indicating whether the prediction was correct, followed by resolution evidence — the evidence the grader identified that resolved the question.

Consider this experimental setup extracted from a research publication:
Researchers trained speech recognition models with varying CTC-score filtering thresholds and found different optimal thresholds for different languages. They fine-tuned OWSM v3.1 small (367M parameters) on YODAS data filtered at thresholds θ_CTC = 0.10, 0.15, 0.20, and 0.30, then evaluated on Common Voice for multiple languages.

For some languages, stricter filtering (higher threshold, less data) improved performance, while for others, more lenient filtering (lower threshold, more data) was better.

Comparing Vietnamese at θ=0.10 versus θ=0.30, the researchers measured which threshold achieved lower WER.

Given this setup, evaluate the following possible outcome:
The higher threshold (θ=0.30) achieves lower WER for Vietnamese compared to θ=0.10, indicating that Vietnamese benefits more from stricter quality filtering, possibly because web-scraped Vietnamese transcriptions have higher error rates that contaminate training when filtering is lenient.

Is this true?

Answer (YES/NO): YES